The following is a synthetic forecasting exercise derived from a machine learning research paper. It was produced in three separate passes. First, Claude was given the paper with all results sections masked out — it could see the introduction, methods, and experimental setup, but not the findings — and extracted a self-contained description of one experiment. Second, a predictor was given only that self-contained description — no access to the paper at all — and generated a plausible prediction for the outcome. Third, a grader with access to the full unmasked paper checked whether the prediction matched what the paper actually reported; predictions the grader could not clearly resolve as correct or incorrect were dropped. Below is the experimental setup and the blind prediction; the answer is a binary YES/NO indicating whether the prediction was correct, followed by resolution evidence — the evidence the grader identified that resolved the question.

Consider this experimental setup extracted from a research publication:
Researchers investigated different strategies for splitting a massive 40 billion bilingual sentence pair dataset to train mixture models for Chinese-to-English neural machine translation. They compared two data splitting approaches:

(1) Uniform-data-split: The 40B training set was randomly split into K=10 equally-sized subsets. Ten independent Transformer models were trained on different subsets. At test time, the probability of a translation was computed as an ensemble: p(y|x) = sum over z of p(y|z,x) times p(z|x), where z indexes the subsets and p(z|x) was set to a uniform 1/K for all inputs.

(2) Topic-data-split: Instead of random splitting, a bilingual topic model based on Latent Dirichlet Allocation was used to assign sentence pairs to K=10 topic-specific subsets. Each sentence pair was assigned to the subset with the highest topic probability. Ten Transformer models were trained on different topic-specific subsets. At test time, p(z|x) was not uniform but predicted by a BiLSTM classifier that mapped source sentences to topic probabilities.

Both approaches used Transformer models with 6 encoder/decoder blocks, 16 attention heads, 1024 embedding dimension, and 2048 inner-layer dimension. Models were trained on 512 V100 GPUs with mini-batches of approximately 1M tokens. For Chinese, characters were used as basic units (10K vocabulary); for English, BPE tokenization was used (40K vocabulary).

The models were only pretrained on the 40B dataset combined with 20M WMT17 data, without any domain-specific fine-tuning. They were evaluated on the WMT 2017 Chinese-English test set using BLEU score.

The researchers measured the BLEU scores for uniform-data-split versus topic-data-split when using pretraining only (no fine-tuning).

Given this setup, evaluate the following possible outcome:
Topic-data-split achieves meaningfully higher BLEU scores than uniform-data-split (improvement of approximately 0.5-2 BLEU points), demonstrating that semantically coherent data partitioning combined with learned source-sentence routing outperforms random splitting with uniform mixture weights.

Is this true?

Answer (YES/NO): YES